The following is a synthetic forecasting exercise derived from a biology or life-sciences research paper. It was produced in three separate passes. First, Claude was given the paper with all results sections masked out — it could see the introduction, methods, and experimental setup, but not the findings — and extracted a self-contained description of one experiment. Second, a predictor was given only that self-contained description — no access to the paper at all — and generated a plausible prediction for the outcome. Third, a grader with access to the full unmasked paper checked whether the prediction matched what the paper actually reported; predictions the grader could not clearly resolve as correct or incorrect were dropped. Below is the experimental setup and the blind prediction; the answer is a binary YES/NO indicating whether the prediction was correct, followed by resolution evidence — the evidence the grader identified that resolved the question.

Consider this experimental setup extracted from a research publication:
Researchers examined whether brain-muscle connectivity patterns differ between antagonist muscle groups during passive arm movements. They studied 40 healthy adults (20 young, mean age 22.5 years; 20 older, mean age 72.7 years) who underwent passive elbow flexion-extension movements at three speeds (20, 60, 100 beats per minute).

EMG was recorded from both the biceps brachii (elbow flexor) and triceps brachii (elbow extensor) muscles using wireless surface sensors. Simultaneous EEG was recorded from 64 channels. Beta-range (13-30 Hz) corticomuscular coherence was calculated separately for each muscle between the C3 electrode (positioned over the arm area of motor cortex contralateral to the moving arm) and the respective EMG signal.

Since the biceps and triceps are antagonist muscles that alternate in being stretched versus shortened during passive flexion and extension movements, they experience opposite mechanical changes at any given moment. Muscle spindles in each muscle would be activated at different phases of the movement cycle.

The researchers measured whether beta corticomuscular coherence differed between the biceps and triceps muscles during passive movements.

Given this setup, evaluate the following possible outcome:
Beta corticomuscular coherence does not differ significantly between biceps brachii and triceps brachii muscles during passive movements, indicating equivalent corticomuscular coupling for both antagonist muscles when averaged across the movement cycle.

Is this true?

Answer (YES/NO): YES